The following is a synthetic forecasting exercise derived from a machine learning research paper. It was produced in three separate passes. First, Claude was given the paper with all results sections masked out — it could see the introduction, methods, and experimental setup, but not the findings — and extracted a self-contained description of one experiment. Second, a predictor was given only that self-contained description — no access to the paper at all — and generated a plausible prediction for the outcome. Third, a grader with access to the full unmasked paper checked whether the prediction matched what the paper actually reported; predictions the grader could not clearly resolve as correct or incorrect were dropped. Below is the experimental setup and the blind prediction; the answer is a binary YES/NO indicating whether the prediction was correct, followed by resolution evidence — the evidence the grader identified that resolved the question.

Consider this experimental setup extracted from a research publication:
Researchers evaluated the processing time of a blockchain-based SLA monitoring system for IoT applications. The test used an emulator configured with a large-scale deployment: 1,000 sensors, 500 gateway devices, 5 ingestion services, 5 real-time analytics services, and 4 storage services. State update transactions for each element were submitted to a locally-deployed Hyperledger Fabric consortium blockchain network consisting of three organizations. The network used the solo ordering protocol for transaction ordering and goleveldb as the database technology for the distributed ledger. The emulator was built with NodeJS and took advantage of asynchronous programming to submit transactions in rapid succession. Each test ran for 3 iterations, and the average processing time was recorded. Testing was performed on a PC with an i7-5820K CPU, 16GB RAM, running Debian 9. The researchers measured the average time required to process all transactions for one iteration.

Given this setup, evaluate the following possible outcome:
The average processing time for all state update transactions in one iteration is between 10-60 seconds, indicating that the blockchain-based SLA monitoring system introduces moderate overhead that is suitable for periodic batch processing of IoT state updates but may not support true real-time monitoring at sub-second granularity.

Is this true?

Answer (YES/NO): NO